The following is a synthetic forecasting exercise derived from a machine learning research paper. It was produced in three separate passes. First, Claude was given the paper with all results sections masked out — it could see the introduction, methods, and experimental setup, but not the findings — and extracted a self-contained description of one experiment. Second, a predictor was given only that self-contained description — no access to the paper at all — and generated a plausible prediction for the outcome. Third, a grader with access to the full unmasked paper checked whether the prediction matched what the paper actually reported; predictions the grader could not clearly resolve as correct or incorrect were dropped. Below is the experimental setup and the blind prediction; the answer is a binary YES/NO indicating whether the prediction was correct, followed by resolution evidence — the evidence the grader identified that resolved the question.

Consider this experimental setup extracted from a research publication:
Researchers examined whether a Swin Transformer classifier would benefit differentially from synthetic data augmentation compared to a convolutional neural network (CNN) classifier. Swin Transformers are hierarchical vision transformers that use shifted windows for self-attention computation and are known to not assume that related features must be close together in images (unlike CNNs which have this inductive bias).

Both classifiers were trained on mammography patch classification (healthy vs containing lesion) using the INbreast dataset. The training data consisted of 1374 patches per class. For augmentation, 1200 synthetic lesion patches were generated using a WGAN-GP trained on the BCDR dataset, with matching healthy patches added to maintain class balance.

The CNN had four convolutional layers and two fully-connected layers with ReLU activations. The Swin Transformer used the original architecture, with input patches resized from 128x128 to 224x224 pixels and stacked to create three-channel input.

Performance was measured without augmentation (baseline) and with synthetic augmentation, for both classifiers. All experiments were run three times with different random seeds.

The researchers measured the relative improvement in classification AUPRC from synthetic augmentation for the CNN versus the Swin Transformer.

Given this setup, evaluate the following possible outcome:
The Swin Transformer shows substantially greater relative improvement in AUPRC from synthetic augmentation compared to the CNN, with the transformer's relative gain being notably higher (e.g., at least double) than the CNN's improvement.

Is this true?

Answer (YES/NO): YES